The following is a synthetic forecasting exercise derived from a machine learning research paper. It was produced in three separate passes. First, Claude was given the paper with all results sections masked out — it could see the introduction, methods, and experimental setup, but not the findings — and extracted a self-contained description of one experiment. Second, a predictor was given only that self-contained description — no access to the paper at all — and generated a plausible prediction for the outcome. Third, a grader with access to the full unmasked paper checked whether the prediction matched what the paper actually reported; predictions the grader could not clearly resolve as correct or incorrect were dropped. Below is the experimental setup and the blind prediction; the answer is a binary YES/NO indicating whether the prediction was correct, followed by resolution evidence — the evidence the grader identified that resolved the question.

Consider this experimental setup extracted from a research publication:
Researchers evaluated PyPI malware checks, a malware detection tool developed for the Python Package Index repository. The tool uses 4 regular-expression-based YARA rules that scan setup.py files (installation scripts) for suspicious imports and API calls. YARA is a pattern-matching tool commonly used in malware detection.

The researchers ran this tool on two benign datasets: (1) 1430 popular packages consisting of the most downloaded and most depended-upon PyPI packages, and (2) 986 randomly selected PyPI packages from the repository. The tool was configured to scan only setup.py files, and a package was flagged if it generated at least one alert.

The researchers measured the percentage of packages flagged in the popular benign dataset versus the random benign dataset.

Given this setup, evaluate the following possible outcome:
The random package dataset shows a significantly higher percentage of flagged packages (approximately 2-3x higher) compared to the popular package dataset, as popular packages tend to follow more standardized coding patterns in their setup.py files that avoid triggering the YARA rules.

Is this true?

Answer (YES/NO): NO